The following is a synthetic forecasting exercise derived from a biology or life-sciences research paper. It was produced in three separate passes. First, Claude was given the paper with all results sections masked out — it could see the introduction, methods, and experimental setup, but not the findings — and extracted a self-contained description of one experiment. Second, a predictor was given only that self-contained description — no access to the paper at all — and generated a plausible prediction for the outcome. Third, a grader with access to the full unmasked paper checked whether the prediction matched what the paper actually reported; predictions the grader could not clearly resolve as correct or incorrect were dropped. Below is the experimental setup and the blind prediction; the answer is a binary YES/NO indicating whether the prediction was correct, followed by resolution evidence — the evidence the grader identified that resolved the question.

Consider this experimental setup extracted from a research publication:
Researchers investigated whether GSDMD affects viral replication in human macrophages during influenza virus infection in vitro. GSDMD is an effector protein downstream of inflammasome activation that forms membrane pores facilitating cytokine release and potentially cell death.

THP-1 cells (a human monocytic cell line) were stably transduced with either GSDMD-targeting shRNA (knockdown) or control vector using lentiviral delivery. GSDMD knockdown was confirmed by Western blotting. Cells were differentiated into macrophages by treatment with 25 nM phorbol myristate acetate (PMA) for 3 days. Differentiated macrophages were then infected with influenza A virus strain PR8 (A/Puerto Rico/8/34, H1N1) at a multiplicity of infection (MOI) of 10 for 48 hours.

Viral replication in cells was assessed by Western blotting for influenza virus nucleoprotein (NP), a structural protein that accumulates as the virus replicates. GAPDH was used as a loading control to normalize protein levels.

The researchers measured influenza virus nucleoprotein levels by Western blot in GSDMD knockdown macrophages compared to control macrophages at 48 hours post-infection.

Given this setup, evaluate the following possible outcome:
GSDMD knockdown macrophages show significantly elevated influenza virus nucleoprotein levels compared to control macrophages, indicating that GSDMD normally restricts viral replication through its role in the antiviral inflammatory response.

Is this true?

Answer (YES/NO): NO